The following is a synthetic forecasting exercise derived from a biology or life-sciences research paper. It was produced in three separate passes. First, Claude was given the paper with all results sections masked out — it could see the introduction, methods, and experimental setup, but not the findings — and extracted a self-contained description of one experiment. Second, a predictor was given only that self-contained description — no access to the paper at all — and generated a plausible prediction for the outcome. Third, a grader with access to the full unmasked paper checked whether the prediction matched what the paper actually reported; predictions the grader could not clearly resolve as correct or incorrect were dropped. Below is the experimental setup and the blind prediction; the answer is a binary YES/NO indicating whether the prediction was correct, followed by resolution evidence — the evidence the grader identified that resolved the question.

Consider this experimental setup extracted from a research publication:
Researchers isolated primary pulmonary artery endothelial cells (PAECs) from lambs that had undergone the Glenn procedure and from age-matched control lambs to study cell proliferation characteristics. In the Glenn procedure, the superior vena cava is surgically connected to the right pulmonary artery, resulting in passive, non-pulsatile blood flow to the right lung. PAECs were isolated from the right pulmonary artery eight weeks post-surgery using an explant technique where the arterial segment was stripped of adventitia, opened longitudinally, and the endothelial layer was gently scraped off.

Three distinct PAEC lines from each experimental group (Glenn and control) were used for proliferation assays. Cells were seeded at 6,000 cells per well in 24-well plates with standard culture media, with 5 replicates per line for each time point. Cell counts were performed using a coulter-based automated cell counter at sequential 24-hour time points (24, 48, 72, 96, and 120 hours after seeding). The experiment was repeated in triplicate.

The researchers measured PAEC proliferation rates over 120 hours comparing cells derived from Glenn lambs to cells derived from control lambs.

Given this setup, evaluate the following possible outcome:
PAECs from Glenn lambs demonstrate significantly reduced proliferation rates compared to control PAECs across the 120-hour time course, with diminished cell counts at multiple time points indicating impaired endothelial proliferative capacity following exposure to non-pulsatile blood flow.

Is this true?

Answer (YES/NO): NO